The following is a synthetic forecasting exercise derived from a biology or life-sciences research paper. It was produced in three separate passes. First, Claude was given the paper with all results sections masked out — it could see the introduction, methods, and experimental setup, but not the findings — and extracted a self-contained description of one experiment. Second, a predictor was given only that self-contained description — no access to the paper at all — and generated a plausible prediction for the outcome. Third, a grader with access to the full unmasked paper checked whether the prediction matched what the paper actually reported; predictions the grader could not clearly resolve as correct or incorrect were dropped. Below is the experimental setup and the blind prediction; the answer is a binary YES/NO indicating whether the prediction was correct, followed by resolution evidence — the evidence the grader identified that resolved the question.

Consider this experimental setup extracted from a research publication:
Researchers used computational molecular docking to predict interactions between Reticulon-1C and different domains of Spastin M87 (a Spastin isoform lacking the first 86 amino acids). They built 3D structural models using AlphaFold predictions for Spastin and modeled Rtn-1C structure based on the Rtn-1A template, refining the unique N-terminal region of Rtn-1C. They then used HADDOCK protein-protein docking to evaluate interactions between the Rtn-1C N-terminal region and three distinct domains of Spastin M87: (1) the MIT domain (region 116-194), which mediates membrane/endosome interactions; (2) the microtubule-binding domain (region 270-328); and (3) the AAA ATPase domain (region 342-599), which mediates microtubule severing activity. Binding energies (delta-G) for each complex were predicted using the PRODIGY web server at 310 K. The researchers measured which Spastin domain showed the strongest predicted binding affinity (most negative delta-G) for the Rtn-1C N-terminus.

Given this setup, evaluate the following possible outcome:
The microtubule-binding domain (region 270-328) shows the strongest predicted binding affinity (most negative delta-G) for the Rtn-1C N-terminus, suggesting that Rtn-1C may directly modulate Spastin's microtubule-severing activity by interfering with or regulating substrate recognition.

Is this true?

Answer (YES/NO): YES